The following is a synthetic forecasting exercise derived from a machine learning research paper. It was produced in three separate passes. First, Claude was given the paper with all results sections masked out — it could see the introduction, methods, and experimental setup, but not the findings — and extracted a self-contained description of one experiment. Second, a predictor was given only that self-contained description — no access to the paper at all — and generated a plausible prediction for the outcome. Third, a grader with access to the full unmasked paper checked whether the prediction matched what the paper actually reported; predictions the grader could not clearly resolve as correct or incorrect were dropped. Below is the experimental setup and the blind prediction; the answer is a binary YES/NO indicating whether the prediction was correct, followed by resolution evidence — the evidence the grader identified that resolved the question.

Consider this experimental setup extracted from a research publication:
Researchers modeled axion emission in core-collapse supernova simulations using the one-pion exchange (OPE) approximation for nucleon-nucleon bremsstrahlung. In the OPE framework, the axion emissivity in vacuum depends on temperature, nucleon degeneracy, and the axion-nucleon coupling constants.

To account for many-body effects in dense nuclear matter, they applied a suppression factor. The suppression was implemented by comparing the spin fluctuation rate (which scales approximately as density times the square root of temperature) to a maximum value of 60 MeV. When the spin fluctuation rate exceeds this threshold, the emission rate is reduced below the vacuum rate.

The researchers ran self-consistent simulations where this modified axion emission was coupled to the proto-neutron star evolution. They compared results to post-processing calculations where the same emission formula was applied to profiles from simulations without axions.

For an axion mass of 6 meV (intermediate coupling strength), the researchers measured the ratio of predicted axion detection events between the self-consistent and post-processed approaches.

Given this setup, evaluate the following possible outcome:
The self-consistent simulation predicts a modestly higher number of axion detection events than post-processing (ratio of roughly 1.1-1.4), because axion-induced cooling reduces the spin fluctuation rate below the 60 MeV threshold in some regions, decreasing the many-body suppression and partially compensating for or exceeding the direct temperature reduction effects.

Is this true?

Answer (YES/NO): NO